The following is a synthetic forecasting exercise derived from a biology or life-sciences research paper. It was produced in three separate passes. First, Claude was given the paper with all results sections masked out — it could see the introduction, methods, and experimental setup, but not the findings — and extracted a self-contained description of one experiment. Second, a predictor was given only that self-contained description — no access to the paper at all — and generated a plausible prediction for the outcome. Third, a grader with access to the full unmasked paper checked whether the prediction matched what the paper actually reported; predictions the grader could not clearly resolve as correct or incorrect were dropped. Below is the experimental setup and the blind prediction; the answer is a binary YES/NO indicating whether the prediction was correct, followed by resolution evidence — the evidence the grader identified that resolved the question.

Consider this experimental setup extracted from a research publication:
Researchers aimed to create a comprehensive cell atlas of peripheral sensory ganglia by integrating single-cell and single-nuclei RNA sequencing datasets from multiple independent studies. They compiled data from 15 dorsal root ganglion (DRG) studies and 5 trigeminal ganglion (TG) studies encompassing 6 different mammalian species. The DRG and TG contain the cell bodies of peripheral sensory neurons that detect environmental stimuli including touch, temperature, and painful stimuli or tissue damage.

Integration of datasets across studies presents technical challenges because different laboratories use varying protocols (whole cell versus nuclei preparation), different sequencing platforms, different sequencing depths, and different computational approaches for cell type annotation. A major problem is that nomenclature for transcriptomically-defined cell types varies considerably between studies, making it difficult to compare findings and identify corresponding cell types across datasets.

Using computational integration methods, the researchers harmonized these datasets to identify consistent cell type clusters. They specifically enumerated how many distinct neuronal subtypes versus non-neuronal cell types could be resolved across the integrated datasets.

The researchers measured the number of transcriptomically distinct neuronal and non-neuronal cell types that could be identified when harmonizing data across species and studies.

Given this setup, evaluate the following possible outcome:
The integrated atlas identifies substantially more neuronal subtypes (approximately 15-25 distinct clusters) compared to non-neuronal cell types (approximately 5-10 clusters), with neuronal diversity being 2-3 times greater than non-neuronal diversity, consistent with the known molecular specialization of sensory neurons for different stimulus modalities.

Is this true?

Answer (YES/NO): NO